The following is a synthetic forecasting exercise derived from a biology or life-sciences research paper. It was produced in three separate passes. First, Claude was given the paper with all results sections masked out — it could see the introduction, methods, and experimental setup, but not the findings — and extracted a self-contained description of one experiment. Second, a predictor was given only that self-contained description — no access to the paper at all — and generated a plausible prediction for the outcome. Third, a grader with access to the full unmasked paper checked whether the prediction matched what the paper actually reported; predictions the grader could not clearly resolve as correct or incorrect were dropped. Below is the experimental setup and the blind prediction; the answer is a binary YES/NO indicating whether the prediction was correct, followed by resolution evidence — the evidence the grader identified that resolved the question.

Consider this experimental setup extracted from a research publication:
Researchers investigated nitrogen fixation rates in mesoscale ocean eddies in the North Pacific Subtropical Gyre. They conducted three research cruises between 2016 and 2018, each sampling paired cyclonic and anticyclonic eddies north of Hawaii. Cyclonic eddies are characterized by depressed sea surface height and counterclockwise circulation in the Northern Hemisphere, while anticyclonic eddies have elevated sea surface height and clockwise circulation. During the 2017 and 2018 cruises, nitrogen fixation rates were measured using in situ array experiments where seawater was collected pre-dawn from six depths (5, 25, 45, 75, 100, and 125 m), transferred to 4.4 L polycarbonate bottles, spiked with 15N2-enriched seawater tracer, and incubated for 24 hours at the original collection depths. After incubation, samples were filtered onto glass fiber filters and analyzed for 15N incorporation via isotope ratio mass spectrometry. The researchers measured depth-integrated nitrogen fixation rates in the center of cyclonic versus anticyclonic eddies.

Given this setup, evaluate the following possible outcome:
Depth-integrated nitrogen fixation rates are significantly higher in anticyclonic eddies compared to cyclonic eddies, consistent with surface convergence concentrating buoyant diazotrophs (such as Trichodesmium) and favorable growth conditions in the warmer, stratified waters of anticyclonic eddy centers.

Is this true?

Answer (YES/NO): NO